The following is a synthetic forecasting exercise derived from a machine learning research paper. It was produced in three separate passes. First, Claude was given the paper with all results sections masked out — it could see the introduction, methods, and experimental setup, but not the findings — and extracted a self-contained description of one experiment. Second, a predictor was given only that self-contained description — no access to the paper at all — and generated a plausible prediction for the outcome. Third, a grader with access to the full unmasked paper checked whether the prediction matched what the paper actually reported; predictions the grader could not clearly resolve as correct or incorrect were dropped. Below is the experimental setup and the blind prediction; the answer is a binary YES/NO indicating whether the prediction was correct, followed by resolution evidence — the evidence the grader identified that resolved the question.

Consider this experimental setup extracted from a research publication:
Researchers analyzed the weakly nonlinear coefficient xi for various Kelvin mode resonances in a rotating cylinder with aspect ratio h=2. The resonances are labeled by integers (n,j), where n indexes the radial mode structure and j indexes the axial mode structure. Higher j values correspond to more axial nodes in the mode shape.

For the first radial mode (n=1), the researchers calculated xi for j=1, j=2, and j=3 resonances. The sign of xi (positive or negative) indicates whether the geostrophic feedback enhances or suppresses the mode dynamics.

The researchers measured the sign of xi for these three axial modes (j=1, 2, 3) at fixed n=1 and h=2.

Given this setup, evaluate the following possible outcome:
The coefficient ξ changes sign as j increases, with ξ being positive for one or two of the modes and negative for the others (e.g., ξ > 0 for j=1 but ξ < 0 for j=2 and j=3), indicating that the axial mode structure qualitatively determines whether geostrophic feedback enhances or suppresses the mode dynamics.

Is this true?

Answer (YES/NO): NO